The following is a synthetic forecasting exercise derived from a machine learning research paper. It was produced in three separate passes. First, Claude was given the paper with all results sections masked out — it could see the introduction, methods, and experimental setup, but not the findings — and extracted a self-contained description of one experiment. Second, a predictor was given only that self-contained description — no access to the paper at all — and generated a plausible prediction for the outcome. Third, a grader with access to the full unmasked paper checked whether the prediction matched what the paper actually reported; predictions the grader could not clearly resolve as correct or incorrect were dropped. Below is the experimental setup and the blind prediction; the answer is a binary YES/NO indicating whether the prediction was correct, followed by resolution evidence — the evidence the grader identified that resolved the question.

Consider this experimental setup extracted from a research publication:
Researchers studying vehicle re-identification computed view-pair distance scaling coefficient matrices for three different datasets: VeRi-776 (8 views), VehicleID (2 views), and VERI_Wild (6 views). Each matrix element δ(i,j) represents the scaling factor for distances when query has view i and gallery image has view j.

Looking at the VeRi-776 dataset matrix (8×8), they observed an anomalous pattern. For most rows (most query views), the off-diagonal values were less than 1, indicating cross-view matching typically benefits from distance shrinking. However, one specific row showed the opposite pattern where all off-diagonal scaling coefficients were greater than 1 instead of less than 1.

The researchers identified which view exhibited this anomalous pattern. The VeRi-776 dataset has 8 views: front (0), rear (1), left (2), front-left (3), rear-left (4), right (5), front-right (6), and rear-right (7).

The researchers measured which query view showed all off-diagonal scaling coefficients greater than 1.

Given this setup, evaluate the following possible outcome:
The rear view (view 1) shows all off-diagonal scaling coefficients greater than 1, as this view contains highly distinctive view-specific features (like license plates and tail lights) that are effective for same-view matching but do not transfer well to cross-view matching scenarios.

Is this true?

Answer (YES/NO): NO